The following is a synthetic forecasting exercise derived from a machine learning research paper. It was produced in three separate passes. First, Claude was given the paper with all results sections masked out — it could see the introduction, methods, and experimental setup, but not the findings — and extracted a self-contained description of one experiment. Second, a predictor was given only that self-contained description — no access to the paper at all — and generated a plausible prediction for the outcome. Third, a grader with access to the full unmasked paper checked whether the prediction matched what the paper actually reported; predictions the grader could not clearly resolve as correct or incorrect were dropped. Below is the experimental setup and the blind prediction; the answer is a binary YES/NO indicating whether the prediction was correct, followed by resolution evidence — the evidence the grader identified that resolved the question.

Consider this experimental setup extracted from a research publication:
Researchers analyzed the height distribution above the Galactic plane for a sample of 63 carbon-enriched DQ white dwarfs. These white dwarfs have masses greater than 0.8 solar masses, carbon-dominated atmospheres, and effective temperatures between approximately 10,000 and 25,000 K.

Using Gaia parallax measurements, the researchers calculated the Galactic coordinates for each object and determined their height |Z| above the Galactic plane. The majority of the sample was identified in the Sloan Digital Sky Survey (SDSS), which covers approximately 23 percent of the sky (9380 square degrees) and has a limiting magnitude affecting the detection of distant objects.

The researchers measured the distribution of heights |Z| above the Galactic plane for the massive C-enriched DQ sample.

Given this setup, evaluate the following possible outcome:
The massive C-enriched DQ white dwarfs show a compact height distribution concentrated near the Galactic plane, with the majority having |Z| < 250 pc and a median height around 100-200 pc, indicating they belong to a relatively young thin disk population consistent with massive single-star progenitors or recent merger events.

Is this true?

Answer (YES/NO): NO